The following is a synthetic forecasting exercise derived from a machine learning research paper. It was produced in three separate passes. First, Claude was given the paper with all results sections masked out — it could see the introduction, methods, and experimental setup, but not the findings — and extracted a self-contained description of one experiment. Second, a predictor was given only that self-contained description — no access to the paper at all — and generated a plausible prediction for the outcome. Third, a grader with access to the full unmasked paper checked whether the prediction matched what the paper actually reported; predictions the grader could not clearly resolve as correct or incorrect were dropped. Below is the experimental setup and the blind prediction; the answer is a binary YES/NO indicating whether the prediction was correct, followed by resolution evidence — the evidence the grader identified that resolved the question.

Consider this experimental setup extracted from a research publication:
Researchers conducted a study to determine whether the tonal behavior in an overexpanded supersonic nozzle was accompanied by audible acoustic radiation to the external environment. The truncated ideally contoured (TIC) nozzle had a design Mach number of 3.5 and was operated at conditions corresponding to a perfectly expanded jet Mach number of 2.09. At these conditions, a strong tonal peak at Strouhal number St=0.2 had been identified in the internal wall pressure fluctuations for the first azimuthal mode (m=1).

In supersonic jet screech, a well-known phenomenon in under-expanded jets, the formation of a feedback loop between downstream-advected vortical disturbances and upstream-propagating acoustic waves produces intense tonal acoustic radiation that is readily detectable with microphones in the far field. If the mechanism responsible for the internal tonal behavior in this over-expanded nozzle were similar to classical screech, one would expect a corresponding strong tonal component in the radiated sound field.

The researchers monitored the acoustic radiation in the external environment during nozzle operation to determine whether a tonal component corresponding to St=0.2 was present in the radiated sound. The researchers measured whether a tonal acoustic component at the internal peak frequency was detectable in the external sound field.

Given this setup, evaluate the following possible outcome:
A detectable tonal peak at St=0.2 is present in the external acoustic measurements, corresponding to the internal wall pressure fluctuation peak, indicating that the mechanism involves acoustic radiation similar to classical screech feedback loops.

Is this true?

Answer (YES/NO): NO